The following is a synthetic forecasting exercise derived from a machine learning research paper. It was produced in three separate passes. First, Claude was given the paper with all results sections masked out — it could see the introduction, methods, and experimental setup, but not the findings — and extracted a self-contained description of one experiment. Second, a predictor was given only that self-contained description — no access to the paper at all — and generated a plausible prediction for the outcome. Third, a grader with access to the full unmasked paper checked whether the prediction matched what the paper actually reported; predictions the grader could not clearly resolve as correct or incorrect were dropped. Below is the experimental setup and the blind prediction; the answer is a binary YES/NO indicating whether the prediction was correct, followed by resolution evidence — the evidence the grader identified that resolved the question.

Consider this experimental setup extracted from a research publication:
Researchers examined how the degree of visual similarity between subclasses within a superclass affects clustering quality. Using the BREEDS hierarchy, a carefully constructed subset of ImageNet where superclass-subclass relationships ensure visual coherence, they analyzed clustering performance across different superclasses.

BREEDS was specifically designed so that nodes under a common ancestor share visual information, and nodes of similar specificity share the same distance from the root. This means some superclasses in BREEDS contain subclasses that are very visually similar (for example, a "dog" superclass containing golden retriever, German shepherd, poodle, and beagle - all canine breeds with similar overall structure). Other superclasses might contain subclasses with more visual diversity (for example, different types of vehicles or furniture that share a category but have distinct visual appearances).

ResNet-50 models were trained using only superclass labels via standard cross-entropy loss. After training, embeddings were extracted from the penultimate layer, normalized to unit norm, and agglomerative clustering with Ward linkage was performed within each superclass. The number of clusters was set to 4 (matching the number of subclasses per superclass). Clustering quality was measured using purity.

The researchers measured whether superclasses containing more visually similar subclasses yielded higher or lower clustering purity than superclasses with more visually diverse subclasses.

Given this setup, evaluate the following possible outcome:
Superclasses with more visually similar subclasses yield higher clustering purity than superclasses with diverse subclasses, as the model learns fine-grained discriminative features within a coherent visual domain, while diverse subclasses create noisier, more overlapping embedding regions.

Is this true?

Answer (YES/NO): NO